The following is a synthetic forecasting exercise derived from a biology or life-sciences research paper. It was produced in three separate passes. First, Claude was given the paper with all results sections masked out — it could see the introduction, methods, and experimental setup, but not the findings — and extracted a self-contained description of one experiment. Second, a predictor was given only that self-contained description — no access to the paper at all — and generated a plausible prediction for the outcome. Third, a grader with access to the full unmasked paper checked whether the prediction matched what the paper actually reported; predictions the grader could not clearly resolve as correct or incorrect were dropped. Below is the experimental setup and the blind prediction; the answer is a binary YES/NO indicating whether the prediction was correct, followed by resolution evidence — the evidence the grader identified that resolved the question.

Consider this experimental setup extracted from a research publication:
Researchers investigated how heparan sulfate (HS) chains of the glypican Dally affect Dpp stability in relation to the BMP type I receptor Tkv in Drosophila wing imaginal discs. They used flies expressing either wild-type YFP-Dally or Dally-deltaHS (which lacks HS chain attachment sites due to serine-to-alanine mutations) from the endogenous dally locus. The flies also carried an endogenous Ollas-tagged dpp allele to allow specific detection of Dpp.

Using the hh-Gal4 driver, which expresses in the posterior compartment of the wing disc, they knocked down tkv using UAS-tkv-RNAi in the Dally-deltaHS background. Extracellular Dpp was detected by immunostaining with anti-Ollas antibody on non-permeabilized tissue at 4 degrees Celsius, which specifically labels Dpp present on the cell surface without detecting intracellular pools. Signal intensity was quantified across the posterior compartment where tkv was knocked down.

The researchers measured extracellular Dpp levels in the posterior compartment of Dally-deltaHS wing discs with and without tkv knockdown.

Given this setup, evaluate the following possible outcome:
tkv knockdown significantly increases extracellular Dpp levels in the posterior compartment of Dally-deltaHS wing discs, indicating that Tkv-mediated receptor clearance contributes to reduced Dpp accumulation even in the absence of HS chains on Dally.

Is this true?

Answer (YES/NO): YES